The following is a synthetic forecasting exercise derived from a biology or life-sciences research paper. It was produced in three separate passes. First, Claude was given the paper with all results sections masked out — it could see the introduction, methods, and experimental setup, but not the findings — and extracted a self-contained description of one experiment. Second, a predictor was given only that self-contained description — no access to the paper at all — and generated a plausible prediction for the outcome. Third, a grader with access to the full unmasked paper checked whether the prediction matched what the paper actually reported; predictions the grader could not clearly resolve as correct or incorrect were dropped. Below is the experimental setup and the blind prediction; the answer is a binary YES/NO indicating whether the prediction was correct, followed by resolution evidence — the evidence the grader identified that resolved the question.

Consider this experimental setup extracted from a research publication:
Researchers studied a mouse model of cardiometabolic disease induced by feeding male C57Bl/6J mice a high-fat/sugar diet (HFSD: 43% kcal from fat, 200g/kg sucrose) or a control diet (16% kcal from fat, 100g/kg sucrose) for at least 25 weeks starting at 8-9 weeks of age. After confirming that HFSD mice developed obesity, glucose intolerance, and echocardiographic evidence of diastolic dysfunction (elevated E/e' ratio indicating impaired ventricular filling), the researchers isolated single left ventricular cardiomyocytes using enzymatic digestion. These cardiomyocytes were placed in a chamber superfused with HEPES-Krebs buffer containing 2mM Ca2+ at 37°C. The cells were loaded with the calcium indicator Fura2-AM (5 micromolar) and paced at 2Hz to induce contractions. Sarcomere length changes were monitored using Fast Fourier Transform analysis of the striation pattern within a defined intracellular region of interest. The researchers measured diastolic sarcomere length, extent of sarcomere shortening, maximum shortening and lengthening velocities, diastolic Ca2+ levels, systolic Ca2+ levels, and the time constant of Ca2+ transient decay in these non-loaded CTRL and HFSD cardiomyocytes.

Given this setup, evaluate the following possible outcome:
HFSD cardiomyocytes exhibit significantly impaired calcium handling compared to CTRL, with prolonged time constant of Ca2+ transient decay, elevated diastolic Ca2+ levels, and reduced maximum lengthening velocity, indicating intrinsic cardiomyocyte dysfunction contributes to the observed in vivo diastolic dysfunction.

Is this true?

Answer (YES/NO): NO